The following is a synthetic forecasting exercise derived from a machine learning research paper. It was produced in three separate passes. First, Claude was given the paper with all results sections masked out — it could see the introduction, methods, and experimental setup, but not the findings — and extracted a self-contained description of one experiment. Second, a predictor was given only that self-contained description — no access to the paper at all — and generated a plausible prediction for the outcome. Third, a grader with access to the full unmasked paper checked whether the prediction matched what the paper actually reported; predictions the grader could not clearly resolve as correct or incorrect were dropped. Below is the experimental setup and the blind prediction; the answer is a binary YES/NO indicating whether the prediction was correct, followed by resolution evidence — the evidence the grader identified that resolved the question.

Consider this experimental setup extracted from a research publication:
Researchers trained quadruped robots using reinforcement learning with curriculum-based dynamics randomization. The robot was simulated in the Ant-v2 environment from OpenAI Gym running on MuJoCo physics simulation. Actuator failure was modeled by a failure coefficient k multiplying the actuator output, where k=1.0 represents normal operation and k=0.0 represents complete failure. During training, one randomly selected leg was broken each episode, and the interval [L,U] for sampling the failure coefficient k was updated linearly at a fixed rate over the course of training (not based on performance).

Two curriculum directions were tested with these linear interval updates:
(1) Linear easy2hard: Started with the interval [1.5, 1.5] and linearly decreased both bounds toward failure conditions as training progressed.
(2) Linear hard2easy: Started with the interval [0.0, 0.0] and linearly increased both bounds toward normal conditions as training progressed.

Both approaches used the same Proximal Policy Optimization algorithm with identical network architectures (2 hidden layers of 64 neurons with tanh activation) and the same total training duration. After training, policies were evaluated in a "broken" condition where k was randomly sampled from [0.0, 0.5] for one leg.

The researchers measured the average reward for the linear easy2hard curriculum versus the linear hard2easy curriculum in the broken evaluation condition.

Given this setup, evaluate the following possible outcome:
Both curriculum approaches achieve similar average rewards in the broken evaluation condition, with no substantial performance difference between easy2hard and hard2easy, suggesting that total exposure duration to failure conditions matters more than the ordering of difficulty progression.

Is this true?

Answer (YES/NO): NO